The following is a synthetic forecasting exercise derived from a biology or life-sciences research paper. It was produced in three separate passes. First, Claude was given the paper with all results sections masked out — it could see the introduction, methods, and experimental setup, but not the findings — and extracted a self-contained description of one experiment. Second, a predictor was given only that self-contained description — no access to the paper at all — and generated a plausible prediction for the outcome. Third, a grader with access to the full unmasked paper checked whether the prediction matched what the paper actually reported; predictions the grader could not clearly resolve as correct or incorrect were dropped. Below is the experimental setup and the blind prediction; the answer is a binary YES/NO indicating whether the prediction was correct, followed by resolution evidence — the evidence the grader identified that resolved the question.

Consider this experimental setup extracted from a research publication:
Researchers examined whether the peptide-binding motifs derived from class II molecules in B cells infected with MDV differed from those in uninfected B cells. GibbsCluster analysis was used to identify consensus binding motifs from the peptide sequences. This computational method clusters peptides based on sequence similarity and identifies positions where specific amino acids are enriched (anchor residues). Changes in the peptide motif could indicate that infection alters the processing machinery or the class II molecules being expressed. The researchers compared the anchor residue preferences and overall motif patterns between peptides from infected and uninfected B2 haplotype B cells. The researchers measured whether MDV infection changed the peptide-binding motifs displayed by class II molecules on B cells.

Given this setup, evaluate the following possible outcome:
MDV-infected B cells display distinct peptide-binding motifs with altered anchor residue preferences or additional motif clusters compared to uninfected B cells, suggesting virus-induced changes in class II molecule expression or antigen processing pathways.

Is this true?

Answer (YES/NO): NO